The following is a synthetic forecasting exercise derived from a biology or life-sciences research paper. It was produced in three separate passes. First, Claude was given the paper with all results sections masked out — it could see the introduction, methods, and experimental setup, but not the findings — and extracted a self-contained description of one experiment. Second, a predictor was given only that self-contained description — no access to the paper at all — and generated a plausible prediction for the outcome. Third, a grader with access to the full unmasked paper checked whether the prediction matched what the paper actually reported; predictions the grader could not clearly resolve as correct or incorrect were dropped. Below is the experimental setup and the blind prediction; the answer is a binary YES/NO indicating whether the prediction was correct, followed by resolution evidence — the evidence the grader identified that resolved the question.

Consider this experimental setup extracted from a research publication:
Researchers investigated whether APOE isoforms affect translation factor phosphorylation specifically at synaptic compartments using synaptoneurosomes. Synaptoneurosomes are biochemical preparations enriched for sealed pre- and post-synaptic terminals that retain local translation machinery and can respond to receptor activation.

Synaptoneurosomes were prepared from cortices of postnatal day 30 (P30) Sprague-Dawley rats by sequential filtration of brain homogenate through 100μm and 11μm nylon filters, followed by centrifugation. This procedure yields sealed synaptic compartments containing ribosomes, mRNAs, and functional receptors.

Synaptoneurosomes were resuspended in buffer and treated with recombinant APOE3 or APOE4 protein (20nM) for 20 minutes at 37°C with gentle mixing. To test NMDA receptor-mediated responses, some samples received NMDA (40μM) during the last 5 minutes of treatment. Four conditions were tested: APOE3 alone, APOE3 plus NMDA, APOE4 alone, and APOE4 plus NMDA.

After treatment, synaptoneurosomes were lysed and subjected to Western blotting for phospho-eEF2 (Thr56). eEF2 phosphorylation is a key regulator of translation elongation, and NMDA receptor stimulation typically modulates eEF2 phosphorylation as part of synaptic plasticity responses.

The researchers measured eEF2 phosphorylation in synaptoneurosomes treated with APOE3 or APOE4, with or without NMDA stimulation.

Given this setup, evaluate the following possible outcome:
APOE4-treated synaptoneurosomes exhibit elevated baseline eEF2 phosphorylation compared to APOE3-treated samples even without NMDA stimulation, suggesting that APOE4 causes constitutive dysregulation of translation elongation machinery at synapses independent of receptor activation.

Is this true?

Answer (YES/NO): YES